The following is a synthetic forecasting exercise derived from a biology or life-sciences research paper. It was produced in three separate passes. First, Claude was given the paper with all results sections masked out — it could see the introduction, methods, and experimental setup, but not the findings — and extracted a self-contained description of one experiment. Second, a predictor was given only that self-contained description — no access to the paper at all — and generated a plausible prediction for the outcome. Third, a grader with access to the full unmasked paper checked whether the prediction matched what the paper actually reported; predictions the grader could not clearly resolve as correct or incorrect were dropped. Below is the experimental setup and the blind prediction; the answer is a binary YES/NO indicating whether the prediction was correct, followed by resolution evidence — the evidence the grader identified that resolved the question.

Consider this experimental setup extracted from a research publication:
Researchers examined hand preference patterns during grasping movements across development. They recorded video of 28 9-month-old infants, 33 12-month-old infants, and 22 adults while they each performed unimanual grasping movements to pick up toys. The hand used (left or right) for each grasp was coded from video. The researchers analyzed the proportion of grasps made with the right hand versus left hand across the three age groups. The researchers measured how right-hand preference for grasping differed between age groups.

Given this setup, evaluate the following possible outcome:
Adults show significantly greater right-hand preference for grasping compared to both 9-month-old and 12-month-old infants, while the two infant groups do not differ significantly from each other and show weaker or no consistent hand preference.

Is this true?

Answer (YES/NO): YES